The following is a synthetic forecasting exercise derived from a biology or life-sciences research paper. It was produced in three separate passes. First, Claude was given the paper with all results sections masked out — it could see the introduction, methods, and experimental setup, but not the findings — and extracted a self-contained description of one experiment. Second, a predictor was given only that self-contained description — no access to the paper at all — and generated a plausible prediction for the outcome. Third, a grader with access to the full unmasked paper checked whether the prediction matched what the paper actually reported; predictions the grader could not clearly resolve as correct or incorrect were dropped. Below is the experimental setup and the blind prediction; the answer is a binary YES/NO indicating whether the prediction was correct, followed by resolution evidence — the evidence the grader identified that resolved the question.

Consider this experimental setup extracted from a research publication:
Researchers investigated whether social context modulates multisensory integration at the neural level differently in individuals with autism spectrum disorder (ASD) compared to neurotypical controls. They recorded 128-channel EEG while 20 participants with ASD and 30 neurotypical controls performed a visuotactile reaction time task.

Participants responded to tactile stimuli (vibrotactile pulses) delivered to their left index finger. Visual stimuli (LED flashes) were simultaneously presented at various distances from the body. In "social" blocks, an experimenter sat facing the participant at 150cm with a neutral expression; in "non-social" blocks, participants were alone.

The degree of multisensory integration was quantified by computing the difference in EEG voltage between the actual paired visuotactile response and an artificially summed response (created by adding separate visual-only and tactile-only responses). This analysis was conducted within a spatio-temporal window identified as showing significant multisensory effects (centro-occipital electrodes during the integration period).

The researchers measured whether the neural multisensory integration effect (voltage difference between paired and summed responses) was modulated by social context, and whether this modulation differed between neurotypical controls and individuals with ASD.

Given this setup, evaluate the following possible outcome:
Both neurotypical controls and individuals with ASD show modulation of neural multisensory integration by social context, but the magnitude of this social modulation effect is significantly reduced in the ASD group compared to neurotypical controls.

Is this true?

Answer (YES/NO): NO